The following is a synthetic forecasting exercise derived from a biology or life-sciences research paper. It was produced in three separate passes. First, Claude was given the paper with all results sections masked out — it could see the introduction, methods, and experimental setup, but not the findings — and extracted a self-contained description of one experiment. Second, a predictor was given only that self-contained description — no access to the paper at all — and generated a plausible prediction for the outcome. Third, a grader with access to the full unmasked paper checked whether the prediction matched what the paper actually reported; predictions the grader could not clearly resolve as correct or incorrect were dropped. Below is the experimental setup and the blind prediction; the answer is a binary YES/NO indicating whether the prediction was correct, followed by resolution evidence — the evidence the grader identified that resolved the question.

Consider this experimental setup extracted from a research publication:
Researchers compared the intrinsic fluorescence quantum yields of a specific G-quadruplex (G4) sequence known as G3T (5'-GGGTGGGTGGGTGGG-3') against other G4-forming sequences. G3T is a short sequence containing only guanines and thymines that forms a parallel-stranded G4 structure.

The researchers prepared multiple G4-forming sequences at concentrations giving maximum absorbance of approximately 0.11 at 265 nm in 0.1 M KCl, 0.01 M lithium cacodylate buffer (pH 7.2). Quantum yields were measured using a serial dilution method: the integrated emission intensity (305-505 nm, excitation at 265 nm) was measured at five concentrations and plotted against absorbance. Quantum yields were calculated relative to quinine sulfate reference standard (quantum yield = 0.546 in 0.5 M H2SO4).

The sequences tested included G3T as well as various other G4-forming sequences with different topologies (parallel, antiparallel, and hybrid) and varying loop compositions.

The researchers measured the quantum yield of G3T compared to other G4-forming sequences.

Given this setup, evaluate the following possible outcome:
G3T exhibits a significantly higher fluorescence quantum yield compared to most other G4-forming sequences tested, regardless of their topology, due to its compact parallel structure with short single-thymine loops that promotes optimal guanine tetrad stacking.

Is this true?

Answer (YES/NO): NO